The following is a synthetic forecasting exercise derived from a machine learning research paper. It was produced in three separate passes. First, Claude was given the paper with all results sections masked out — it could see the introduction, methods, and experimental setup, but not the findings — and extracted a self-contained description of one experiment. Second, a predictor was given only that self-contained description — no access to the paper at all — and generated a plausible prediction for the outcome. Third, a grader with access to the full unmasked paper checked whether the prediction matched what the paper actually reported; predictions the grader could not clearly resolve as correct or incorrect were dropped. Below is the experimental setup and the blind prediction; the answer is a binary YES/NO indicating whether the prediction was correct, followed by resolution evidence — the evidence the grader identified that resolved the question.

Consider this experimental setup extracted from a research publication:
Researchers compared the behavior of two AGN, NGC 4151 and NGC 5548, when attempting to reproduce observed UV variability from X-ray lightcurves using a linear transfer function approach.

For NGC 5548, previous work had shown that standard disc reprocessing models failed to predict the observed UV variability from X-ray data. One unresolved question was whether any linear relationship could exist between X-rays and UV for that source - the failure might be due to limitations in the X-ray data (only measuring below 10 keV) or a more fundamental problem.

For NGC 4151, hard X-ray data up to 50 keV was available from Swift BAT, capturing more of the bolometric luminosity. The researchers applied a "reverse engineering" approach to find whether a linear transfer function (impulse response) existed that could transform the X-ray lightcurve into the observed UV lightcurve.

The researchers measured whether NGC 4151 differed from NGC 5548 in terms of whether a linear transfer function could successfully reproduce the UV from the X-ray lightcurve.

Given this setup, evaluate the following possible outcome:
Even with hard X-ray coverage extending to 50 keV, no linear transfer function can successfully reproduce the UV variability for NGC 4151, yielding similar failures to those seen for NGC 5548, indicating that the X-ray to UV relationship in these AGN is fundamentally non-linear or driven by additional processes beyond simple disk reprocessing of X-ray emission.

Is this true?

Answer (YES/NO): NO